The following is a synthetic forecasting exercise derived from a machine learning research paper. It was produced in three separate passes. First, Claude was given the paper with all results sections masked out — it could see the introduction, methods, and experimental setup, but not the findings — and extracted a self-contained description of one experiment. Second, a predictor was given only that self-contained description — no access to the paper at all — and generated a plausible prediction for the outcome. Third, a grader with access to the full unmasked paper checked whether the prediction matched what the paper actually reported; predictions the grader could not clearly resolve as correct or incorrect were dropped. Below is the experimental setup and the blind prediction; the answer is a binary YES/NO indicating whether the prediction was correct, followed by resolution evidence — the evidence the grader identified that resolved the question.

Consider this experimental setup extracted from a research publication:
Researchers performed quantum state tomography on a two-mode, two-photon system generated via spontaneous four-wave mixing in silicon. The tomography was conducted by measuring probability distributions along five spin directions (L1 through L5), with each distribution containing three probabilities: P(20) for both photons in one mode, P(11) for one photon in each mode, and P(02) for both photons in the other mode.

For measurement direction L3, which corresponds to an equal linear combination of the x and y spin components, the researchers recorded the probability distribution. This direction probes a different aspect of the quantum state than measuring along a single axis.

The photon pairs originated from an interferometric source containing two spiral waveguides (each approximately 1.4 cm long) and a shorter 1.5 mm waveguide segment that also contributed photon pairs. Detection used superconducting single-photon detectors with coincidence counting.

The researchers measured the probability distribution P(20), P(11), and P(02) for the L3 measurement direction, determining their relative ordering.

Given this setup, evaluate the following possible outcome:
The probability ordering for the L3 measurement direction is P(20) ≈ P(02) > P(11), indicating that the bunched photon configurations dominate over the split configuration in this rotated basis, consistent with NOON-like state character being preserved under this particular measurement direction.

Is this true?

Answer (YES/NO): NO